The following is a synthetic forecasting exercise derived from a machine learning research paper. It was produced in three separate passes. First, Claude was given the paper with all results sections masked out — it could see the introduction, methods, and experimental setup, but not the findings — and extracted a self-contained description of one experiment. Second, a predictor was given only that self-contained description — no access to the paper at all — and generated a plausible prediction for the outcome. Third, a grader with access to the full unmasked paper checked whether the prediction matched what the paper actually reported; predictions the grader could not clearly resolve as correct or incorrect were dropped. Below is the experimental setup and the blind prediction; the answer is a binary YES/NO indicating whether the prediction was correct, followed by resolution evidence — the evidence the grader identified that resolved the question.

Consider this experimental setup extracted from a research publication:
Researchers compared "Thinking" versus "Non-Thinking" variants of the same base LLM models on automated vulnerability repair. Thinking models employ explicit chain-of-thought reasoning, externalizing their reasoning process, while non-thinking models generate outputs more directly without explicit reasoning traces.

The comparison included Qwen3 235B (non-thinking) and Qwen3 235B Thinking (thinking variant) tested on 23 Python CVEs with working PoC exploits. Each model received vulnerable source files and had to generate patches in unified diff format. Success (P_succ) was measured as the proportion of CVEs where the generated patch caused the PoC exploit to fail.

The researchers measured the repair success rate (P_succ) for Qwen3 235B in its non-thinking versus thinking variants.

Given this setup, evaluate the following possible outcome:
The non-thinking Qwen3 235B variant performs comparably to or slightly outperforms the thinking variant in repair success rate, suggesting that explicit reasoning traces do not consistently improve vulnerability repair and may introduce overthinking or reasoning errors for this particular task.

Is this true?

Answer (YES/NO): NO